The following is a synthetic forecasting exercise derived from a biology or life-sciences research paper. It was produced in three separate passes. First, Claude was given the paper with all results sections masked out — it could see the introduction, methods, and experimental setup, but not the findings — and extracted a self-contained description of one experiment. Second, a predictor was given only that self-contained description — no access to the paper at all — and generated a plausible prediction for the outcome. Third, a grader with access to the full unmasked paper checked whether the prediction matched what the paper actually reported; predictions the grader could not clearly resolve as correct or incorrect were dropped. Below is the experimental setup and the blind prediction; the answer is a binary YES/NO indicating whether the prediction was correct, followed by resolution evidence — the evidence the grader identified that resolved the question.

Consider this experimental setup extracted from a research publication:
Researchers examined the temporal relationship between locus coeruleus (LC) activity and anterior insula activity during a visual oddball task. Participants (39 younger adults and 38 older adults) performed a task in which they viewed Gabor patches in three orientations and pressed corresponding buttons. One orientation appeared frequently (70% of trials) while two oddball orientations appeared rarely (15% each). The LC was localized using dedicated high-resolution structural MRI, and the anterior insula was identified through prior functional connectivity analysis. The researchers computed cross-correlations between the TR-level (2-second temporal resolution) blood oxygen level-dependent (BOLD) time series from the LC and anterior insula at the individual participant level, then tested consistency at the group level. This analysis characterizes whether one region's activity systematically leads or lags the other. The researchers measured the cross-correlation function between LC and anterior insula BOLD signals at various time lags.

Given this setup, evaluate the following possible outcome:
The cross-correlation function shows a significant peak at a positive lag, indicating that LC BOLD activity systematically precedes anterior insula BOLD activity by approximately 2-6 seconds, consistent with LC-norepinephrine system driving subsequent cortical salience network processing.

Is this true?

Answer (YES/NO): NO